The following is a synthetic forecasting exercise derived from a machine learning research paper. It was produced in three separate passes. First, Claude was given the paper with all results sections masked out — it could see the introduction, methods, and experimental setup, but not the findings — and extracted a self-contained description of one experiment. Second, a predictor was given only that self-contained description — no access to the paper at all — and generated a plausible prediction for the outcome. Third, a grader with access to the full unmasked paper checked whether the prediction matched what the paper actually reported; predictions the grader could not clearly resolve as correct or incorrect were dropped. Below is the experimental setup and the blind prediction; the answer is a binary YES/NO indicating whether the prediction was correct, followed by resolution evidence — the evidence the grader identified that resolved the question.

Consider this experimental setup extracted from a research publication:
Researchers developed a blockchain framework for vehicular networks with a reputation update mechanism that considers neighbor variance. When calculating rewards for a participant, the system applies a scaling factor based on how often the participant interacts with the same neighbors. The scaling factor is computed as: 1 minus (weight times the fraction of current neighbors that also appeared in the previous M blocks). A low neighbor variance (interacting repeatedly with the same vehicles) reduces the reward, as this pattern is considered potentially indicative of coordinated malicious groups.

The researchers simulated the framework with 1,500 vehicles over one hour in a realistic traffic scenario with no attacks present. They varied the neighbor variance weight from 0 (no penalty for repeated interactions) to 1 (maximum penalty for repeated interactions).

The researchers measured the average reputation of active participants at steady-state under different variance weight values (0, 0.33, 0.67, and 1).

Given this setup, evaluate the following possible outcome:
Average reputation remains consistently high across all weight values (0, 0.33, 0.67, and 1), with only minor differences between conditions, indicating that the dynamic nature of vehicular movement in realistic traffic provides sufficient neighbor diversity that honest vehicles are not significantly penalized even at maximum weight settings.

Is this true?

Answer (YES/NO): NO